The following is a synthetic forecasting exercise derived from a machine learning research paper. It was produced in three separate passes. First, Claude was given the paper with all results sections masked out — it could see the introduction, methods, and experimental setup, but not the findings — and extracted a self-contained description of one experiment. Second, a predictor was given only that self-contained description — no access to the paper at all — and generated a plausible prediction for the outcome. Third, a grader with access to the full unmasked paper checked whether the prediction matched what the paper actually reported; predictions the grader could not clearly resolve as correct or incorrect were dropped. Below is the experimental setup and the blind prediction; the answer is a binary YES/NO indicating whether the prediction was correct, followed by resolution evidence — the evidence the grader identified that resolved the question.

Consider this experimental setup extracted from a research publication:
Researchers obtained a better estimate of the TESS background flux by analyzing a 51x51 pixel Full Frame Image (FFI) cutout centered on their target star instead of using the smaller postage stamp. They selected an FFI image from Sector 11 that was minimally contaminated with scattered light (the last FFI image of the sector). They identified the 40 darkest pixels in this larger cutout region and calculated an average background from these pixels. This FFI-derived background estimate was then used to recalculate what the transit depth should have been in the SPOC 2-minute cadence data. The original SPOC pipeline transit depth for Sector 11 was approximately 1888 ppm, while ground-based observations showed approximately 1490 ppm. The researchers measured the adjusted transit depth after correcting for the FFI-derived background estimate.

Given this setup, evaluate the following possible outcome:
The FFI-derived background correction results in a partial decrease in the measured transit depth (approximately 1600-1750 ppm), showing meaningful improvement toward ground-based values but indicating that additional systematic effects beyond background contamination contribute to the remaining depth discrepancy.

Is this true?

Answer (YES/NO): NO